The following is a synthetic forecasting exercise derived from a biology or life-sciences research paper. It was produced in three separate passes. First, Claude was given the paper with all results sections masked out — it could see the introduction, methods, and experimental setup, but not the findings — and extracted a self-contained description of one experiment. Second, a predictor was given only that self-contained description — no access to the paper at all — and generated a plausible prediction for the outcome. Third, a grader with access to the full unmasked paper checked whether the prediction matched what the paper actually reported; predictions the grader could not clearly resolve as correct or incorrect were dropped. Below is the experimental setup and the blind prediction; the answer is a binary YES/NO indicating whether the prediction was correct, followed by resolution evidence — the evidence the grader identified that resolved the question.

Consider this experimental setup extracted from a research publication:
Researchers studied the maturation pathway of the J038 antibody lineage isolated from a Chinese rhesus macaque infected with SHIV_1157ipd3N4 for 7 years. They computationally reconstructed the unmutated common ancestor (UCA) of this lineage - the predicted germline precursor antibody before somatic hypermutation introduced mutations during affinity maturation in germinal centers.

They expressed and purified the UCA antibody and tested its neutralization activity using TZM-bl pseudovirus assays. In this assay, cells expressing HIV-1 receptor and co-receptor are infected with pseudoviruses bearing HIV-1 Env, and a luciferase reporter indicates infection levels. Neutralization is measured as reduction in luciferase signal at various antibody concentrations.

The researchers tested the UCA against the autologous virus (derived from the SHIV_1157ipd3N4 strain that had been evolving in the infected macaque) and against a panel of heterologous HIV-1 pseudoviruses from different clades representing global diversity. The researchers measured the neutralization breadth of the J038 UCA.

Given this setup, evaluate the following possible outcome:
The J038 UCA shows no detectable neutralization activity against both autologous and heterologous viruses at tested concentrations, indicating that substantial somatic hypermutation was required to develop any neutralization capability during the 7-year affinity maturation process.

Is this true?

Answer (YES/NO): NO